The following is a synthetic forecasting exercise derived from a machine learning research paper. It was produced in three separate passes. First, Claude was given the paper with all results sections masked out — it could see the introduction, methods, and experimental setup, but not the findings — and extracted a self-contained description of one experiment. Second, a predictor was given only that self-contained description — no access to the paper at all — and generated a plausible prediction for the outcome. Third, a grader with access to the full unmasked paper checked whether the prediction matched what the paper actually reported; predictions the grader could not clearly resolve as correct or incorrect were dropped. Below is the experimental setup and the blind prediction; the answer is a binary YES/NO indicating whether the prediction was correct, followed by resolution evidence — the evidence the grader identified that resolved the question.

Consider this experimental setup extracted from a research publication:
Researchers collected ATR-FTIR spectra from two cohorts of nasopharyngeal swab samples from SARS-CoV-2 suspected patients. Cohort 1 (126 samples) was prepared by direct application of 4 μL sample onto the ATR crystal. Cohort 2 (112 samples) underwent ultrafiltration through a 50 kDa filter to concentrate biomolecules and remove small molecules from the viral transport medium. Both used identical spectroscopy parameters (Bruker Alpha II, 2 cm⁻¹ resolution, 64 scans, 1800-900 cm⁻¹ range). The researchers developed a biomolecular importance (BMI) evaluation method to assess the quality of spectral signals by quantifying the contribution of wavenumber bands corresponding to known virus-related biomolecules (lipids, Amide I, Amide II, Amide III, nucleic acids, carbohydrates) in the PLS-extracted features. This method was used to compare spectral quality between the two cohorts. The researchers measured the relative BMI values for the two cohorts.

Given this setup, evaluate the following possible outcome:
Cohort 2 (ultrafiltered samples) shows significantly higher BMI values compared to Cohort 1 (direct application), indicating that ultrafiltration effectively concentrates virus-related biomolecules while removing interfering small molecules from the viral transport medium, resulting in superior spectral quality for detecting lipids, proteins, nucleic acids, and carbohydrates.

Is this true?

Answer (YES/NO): NO